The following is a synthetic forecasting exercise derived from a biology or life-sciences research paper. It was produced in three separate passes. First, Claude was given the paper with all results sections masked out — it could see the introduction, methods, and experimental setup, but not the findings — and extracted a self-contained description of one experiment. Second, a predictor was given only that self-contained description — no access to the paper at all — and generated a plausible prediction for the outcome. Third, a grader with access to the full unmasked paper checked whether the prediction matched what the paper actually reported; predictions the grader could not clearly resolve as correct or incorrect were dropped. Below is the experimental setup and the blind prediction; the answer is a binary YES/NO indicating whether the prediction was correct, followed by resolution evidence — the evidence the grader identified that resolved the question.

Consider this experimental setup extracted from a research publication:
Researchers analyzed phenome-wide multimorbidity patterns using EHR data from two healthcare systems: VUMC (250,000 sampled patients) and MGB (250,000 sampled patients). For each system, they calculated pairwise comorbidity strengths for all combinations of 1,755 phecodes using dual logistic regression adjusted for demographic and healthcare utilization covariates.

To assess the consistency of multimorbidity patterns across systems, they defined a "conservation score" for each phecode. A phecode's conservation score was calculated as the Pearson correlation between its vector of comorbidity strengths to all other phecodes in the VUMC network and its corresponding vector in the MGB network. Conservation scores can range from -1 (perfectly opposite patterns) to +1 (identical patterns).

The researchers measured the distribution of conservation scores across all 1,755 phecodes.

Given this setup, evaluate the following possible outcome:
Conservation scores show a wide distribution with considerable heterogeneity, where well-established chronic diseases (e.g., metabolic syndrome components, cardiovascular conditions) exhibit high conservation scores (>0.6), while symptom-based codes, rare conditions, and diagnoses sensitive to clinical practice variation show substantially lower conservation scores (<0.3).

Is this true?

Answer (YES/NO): NO